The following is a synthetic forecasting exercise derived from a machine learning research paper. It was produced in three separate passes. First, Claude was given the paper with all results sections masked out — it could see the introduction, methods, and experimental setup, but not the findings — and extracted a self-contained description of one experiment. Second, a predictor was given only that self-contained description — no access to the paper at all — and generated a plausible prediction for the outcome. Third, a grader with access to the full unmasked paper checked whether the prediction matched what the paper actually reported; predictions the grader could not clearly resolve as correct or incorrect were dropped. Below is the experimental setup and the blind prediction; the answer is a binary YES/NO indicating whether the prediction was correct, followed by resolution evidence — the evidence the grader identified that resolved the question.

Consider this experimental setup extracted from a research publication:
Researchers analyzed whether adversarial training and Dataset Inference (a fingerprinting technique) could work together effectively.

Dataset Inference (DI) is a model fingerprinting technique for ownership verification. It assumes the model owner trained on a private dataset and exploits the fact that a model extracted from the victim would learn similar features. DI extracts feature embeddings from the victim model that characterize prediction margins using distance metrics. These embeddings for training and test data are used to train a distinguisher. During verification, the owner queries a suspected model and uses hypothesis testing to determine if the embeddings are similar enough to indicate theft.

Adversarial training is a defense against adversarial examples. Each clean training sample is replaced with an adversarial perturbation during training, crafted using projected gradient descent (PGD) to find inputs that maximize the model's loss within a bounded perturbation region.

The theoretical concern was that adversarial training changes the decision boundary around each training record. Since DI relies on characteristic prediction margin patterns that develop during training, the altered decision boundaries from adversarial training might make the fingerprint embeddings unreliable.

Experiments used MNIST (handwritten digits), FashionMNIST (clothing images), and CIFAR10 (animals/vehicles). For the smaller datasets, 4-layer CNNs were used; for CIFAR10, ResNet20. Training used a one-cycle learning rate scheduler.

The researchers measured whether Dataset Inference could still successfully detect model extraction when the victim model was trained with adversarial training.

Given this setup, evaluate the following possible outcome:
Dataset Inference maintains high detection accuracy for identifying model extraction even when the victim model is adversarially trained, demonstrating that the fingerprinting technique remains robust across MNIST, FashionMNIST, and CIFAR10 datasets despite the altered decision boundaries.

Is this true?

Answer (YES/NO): YES